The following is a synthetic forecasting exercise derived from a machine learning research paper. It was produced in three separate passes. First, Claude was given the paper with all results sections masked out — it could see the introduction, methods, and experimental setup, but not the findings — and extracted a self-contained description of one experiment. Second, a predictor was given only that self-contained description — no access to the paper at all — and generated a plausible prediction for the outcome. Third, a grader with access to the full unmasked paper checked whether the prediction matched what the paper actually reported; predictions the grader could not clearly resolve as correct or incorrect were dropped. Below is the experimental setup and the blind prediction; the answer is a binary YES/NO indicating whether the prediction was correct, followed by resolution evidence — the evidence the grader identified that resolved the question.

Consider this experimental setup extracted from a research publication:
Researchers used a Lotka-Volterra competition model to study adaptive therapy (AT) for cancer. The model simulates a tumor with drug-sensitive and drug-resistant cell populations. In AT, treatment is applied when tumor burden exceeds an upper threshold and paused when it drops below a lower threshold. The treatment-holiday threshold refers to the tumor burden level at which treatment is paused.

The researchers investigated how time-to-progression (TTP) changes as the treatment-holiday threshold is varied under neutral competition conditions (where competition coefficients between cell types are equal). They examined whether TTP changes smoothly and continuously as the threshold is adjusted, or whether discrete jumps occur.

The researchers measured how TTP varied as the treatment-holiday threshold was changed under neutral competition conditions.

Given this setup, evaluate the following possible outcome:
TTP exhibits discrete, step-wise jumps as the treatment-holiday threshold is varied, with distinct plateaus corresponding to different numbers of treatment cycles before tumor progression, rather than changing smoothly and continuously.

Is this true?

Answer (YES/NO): YES